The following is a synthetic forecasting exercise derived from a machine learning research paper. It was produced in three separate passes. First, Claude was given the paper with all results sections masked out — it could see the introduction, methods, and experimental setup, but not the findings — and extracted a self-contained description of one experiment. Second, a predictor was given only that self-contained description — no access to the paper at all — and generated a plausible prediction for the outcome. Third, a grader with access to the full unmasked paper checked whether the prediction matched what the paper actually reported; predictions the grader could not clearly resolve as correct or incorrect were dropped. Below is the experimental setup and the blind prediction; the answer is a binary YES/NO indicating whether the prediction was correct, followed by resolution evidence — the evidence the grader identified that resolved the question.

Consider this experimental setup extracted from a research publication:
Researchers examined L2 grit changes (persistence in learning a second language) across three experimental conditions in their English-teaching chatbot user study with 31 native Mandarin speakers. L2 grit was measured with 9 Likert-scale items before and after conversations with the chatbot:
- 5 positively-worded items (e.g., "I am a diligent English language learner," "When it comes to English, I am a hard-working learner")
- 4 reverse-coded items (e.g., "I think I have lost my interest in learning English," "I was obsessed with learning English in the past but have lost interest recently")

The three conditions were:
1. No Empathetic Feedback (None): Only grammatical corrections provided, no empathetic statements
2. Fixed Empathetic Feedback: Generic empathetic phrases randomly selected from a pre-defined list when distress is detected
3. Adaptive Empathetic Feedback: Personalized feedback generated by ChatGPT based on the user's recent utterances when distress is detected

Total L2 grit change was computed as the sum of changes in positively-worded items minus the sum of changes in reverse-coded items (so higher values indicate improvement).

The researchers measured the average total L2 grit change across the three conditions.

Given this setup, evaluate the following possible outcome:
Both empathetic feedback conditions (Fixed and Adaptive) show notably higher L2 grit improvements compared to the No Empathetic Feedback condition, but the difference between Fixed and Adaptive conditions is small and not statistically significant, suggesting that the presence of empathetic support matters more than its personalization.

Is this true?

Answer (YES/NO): YES